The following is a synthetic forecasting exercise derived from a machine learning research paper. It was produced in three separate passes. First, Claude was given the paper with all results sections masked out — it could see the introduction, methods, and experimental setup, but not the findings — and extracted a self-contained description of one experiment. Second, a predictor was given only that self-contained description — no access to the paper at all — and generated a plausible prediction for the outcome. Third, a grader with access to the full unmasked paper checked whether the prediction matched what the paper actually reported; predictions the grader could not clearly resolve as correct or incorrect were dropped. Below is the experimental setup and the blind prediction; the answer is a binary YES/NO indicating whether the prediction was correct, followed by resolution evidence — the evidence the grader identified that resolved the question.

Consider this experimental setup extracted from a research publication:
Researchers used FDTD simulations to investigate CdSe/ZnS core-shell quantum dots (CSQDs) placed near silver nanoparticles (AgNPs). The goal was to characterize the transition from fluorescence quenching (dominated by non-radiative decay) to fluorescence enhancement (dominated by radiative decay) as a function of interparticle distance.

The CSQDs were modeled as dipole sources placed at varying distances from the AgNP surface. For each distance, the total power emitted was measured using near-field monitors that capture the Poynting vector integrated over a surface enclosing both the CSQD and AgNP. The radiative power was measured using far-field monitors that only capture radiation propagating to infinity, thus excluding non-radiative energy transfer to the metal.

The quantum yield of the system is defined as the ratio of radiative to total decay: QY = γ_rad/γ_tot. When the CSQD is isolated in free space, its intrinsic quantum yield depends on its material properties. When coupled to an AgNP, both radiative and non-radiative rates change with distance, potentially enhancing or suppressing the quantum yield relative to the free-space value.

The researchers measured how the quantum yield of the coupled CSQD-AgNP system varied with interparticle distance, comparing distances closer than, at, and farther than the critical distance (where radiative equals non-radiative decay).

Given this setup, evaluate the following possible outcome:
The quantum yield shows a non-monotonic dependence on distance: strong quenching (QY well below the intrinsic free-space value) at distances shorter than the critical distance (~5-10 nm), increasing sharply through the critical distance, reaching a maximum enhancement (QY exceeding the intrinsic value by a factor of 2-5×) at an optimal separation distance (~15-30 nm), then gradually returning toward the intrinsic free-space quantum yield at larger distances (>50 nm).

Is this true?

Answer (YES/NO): NO